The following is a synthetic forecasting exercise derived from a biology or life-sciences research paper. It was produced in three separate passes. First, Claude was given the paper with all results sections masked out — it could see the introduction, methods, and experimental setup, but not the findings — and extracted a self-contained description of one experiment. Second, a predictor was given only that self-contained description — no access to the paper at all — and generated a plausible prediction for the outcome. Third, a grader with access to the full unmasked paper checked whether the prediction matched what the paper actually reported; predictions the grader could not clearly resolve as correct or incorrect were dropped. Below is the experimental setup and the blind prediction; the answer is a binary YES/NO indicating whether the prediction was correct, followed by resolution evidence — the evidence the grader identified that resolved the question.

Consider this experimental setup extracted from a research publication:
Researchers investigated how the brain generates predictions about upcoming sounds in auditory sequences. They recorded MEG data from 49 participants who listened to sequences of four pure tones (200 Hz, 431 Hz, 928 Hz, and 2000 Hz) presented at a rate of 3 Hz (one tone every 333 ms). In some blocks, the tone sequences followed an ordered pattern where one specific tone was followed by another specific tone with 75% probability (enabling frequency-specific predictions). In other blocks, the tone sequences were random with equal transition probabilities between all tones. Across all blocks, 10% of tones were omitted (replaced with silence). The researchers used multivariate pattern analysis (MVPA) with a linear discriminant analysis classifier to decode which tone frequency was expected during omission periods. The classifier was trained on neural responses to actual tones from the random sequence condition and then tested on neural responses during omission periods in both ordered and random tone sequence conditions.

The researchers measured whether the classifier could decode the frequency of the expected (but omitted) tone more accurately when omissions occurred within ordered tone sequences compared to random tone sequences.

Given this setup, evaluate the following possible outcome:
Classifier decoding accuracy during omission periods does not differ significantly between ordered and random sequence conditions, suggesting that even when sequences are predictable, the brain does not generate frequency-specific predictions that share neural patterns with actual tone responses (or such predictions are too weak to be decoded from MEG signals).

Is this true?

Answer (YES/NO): NO